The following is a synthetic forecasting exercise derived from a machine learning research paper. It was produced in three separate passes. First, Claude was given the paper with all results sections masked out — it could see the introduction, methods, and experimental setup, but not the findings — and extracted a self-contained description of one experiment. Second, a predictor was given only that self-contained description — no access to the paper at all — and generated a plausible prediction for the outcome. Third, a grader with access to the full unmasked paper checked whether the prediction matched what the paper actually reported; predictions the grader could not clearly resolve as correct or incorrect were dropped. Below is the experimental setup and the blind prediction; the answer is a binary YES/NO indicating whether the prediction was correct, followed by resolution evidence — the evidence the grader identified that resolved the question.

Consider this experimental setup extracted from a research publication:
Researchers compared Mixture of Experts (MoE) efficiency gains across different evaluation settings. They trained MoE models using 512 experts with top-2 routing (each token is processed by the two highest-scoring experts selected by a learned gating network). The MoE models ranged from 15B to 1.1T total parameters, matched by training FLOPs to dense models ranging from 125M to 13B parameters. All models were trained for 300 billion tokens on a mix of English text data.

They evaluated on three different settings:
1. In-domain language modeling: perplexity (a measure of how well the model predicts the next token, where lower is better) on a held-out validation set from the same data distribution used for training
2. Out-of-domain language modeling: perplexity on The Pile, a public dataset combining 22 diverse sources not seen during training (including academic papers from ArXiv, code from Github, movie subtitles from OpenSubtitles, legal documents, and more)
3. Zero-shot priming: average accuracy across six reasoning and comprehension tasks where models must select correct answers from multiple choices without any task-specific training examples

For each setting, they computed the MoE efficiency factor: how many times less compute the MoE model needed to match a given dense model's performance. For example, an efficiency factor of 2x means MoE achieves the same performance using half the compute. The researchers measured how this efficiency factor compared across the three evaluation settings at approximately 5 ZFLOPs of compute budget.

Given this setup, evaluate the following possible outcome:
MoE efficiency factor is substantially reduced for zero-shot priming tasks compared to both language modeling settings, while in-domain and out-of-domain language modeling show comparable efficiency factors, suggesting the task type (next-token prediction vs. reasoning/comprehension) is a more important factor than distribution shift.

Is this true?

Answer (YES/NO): NO